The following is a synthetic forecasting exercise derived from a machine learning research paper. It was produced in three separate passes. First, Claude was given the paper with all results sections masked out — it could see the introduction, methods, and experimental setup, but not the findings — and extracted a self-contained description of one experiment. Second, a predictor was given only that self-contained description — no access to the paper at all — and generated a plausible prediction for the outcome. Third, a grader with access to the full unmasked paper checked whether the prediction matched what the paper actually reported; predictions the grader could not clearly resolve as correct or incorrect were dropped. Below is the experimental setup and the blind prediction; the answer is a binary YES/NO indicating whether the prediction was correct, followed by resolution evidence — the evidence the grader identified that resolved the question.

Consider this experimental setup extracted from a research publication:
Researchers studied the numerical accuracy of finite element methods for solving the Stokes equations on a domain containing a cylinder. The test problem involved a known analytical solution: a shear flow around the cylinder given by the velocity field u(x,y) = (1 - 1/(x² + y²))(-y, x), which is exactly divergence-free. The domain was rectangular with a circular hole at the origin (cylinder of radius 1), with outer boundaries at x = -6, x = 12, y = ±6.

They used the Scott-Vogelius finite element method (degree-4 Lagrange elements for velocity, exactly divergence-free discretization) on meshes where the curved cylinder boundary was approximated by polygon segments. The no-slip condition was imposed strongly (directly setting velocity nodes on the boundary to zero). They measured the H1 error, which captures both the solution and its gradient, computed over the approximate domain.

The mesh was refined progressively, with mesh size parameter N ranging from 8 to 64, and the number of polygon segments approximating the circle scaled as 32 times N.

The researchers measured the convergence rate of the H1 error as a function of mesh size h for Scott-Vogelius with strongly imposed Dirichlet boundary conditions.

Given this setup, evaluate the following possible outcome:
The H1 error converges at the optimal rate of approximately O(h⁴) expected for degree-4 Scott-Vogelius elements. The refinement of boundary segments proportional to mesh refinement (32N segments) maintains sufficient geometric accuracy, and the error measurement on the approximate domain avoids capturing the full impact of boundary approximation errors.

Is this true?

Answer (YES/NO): NO